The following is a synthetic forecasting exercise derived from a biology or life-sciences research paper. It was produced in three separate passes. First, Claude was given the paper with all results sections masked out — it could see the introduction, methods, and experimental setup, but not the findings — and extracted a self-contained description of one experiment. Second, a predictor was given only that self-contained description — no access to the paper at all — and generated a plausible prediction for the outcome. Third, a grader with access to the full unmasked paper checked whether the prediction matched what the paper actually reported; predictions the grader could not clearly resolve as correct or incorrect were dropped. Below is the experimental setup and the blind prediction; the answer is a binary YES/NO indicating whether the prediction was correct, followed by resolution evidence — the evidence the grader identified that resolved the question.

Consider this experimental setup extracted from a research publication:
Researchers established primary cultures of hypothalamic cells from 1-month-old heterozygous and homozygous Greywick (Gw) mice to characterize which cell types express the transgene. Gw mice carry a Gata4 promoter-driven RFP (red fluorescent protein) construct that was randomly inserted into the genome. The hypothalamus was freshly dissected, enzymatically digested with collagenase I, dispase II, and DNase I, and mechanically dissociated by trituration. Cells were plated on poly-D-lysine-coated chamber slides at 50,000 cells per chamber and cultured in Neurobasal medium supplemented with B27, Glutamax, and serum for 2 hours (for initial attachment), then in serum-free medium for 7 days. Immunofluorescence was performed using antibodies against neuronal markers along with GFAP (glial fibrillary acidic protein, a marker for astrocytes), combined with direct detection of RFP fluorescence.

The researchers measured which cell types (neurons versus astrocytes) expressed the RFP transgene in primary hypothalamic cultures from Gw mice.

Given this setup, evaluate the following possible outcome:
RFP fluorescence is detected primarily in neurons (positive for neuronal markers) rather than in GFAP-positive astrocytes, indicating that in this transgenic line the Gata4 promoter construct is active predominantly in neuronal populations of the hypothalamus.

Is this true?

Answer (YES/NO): NO